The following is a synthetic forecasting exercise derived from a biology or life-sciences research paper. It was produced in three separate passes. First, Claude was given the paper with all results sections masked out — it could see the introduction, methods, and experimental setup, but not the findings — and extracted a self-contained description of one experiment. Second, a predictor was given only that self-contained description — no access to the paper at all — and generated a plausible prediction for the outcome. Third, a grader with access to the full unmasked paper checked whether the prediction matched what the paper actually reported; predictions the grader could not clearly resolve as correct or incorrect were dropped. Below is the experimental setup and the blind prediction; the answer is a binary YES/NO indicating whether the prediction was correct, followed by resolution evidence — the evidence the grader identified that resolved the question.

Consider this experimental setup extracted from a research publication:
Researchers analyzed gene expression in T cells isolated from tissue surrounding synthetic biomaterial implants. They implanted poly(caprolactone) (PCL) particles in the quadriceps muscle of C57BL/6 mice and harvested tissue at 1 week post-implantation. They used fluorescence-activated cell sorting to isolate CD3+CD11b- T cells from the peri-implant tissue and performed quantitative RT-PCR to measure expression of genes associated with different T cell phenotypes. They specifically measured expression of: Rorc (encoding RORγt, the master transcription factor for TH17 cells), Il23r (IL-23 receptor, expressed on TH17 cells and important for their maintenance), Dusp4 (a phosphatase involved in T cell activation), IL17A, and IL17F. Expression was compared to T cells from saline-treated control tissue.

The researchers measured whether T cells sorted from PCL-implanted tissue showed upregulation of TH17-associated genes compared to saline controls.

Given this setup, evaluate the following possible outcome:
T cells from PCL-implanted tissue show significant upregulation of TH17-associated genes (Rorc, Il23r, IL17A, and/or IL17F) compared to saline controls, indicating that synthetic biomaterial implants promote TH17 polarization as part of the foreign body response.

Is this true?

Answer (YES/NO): YES